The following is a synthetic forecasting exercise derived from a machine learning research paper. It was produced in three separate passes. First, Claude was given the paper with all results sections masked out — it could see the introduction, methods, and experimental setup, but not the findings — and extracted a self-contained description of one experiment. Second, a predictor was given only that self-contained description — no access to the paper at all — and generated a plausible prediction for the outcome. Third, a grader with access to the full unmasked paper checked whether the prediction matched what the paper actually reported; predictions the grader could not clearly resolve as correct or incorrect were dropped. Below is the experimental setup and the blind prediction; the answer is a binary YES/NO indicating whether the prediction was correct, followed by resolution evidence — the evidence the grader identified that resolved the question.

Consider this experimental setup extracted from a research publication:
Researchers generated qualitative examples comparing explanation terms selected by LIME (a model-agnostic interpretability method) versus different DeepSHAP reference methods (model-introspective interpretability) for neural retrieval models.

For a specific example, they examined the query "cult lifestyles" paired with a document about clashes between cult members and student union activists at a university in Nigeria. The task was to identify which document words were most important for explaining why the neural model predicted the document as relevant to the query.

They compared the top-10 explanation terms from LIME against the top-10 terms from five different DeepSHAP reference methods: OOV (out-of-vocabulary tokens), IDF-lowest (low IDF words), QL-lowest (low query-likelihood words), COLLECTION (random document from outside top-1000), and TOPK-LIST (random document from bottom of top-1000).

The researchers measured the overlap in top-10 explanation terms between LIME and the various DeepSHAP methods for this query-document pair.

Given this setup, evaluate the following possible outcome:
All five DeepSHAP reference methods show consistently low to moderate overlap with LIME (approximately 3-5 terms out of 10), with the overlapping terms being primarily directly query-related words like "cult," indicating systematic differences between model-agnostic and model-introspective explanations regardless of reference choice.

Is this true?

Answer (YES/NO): NO